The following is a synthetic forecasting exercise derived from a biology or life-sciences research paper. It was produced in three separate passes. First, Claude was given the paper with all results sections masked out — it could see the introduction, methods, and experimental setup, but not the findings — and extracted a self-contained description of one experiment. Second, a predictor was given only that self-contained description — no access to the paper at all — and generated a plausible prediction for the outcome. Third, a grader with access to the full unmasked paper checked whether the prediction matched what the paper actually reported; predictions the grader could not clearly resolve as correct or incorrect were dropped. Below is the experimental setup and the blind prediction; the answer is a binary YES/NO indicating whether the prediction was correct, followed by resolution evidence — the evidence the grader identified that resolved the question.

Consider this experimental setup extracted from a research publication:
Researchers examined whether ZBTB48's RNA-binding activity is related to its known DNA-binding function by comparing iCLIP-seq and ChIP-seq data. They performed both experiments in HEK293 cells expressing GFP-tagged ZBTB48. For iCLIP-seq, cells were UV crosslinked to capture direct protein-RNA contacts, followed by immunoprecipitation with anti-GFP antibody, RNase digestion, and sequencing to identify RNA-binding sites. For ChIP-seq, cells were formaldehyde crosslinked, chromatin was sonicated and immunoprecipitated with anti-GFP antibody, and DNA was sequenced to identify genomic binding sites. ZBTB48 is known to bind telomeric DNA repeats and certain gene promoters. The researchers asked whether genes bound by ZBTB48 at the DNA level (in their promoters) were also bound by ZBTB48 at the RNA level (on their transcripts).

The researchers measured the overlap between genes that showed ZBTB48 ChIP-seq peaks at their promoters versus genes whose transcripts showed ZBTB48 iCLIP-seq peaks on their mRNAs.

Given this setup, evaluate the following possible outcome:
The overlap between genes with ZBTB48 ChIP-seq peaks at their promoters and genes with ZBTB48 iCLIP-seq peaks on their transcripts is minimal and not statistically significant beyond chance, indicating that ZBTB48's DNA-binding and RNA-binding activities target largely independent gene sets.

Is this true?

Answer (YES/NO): NO